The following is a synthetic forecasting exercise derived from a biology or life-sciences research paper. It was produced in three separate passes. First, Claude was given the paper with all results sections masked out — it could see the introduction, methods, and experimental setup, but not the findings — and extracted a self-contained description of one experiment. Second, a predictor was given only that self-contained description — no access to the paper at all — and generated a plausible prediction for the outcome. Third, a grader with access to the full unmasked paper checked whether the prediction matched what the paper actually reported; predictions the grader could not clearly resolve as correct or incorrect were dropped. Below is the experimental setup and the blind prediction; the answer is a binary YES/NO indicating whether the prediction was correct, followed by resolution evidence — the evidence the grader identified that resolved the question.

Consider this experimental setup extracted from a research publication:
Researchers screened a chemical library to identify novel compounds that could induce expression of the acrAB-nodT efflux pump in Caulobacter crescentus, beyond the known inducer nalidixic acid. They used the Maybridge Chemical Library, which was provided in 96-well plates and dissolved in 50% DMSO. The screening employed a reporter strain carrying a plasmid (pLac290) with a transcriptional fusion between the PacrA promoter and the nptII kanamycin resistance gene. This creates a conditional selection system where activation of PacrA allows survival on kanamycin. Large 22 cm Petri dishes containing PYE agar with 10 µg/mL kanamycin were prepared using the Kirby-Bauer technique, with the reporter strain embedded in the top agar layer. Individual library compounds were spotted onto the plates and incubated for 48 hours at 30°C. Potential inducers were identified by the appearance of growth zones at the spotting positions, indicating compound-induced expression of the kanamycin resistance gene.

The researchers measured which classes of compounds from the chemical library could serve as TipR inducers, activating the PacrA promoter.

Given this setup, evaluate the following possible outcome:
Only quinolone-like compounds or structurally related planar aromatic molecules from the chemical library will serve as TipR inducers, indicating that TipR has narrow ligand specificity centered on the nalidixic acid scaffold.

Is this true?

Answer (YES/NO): NO